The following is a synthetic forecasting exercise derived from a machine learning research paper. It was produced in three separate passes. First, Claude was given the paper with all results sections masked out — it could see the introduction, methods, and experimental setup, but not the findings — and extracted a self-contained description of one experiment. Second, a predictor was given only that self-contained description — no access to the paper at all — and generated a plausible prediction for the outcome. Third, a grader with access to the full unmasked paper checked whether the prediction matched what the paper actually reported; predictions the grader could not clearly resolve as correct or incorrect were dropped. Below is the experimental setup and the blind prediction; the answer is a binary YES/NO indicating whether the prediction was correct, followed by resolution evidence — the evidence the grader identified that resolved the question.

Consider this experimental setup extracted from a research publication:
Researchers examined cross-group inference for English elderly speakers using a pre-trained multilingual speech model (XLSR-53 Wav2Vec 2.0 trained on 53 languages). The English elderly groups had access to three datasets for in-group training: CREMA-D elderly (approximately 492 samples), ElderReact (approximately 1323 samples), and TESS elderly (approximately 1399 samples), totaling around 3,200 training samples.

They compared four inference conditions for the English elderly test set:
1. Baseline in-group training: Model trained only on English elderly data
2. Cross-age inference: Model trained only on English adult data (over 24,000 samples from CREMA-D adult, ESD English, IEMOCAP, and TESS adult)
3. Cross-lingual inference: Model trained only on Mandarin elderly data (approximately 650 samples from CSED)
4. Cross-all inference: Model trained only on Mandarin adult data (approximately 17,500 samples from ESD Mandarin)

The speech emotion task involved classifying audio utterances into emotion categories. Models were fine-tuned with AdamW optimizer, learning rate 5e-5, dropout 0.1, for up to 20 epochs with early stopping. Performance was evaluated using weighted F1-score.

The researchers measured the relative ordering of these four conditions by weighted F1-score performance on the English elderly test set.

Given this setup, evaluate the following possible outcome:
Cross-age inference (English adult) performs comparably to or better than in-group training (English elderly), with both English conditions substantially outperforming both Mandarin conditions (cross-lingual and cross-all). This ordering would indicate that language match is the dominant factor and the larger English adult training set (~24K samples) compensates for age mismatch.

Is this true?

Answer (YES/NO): NO